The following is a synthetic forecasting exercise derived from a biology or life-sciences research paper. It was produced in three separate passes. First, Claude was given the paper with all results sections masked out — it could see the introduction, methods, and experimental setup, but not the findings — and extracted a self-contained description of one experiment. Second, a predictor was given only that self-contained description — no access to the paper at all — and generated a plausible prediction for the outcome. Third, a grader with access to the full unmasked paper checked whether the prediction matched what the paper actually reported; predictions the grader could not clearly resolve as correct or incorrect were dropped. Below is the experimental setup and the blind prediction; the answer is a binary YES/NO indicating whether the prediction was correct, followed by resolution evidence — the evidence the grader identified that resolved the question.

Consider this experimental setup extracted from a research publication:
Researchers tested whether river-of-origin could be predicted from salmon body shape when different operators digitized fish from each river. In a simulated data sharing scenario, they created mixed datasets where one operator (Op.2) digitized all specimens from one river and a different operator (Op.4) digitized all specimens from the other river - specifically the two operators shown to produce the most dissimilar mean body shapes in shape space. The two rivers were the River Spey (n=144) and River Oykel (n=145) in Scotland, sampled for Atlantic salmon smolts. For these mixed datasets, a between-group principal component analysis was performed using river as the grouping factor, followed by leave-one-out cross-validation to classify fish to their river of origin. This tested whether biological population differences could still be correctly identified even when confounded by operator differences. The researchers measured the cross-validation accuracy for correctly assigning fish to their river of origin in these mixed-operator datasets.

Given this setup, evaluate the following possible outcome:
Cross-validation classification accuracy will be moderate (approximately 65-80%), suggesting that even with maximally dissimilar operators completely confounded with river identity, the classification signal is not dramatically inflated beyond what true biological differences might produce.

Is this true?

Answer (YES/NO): NO